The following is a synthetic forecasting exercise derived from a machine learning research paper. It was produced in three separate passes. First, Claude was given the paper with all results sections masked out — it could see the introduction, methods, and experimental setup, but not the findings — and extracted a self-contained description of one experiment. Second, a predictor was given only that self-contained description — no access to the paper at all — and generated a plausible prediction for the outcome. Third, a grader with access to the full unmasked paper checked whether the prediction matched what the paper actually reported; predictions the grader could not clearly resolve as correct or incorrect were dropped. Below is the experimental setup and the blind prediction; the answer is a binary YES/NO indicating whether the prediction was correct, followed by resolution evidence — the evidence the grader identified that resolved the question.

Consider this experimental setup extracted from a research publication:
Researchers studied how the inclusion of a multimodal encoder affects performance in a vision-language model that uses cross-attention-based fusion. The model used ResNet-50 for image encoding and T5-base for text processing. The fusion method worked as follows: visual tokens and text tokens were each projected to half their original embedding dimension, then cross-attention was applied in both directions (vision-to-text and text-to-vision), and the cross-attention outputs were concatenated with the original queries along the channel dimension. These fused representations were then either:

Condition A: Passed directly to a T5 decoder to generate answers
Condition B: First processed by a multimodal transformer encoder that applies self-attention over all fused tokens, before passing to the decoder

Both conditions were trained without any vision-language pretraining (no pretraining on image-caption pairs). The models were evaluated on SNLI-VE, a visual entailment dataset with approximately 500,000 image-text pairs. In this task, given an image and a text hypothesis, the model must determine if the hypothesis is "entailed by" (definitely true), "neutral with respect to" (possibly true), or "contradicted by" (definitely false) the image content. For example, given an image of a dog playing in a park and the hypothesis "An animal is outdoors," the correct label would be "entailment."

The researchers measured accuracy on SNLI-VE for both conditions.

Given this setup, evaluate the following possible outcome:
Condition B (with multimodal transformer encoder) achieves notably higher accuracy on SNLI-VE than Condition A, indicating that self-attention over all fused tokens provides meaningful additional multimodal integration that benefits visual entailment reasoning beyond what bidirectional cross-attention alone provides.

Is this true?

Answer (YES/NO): NO